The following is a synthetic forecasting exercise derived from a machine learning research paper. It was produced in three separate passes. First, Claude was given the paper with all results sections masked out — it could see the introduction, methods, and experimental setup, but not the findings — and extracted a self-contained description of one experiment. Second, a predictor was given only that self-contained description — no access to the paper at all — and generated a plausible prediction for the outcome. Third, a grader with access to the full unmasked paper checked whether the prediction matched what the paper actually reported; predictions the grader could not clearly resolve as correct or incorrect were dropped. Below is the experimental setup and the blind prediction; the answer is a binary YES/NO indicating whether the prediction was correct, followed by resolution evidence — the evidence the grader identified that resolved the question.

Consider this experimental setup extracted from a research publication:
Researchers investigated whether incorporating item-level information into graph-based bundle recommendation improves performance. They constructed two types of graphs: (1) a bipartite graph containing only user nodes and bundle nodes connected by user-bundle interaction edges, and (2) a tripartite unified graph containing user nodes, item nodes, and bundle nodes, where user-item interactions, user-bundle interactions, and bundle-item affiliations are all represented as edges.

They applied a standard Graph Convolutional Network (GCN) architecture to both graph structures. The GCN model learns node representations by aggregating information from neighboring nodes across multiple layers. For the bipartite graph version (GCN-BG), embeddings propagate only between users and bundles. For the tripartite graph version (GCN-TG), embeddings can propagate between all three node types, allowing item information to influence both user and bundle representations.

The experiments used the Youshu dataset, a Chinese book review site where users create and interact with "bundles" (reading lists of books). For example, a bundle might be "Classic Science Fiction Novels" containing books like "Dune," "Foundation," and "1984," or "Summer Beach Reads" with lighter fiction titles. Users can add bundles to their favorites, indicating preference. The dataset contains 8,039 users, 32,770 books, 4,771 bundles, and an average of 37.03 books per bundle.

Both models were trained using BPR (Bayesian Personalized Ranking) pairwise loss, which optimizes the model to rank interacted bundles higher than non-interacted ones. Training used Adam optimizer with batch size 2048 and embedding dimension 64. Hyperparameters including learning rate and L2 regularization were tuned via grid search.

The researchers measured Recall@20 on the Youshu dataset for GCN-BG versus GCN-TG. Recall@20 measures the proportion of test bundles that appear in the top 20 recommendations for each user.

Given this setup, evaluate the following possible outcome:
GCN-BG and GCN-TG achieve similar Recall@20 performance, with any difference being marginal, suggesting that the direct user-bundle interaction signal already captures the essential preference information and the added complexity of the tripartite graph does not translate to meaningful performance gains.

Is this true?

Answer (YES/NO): YES